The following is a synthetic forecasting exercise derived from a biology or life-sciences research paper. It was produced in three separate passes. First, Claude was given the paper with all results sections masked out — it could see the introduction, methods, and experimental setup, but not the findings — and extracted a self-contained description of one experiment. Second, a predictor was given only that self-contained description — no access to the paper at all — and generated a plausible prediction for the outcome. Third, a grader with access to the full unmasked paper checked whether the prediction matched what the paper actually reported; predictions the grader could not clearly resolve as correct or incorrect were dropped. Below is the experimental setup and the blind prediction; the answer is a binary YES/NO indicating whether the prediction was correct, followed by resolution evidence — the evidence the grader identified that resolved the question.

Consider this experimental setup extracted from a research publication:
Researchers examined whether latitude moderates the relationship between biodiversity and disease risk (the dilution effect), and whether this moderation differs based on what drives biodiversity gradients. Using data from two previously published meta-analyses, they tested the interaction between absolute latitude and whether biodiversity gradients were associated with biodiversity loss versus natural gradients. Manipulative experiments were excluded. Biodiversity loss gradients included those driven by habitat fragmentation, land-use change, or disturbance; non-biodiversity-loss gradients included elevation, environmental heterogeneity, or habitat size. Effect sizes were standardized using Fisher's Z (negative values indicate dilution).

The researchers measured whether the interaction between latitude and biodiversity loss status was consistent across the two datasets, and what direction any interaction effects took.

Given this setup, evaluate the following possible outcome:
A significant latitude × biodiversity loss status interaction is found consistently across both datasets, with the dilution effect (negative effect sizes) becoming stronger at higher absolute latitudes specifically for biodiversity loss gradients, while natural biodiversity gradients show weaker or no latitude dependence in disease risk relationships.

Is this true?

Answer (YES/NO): NO